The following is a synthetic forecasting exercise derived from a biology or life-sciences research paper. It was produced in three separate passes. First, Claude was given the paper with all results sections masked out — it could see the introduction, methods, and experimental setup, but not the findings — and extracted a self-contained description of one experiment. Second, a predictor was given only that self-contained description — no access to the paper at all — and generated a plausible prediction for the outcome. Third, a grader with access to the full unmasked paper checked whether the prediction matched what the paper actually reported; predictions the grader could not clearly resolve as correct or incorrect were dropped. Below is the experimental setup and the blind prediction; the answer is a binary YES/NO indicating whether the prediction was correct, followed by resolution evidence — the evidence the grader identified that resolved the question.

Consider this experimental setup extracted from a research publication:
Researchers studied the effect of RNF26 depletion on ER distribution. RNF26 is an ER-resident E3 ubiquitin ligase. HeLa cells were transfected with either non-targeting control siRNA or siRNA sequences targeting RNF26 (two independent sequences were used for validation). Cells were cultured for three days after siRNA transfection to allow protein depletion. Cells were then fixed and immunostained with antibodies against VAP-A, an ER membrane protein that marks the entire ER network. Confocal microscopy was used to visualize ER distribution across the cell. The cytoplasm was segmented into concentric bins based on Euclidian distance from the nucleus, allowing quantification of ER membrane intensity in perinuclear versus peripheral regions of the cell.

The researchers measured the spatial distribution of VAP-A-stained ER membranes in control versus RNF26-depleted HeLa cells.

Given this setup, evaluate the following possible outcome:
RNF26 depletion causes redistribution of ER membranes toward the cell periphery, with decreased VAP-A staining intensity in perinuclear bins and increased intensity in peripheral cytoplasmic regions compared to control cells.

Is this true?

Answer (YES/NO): YES